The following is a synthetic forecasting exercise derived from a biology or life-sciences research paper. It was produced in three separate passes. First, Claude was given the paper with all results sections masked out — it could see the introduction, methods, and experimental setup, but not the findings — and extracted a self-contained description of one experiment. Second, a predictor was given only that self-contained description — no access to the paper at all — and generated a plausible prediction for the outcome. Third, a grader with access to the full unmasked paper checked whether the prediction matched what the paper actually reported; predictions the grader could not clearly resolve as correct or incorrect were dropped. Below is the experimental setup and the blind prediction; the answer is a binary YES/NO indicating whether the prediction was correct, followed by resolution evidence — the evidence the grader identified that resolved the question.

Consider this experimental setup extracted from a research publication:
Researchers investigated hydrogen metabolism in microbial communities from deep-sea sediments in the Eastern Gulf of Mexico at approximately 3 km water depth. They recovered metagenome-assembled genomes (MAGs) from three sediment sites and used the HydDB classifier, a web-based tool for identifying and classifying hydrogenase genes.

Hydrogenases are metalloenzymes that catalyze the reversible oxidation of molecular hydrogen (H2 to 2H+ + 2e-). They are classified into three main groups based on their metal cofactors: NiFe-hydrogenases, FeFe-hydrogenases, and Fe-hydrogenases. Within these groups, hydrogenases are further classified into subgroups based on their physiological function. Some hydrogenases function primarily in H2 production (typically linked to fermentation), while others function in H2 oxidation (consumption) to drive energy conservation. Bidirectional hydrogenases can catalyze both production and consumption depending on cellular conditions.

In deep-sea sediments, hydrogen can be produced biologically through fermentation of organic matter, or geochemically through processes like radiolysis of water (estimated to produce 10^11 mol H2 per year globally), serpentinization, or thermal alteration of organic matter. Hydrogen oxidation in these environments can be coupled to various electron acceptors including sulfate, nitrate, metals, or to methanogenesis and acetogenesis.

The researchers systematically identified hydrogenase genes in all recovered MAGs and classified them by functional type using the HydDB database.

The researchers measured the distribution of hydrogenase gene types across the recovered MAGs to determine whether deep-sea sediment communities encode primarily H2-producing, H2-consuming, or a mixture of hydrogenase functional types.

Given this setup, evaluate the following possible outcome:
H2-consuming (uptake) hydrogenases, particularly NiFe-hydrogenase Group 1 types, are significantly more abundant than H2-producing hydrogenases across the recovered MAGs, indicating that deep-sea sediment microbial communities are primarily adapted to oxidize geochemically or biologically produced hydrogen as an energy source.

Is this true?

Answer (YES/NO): NO